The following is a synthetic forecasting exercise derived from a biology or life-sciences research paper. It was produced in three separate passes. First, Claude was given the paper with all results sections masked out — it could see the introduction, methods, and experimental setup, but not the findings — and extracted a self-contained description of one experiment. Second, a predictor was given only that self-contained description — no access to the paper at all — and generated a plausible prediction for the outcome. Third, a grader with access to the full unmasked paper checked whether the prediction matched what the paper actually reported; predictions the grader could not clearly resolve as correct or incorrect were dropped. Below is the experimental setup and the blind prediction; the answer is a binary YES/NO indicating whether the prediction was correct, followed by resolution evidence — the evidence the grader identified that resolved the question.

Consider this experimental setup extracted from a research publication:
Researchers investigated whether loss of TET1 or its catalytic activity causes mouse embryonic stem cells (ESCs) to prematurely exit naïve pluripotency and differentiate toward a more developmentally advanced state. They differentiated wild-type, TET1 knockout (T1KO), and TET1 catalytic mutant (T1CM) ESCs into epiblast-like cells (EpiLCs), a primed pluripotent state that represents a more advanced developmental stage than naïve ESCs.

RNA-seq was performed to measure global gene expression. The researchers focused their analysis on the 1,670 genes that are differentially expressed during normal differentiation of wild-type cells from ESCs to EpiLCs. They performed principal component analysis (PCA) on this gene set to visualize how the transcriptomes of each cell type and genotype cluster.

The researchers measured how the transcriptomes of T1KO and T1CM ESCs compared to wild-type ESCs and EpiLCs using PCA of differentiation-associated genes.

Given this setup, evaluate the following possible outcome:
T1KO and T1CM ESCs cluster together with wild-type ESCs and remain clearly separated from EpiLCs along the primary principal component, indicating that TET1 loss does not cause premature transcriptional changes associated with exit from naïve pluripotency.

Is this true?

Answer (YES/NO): YES